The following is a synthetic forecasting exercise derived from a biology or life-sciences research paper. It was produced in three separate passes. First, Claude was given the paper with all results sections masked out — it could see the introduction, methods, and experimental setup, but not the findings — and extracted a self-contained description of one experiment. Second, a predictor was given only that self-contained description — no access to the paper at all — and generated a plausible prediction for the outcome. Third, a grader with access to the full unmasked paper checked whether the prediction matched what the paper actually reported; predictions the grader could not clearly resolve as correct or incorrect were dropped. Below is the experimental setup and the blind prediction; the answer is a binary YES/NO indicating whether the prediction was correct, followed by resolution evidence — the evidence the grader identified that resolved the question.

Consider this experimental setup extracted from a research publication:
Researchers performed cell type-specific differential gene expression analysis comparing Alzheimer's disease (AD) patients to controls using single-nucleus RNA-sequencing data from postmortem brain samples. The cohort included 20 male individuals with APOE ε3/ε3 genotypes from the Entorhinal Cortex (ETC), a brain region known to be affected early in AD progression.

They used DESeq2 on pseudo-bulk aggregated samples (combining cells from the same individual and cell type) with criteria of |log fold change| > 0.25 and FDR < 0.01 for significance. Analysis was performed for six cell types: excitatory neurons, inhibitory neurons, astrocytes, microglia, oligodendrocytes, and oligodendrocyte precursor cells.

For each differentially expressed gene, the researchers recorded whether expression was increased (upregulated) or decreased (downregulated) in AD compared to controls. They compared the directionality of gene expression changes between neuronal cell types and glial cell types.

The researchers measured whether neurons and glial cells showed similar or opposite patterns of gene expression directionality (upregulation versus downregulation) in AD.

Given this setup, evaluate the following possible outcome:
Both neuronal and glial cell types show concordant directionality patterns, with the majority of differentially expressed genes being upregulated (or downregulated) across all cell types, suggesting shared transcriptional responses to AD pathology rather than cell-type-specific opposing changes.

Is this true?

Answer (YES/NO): YES